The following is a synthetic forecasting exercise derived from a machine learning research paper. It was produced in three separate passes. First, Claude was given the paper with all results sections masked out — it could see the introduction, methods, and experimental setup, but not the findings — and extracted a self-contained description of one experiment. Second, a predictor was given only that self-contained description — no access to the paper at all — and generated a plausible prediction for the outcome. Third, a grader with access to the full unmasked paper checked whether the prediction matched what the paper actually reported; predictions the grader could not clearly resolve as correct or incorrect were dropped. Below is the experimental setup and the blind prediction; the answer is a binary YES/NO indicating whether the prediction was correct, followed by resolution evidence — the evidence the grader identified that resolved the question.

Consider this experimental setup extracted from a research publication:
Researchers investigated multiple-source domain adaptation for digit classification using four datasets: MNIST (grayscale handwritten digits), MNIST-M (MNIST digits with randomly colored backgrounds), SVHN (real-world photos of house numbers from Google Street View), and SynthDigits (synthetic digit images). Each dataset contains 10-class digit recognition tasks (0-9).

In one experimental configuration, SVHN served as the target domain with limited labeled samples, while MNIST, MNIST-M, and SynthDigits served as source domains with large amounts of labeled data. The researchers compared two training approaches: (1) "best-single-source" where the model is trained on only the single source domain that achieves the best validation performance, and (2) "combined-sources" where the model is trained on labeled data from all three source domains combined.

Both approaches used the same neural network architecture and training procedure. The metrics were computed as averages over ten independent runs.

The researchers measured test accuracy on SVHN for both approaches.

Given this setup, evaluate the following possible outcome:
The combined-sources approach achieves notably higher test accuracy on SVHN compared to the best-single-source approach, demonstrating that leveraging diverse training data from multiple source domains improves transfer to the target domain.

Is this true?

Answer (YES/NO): NO